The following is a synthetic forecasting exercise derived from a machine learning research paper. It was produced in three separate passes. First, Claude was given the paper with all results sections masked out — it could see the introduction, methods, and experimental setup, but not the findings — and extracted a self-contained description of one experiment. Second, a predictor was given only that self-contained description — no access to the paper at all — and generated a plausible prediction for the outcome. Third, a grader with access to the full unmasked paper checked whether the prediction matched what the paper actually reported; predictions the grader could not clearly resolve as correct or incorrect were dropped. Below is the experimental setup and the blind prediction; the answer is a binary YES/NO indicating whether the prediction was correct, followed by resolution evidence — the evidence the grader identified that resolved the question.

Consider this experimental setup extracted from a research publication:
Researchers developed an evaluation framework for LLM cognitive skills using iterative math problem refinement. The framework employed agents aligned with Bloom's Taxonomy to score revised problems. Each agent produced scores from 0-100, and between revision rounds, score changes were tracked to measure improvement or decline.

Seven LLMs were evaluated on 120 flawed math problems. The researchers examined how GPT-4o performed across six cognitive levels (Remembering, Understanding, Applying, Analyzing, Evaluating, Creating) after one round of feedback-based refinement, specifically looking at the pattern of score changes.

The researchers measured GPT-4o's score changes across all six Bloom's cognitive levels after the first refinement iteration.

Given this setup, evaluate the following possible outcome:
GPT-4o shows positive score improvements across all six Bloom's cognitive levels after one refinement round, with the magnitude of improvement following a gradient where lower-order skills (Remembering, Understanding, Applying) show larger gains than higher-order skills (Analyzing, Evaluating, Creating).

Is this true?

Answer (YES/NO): NO